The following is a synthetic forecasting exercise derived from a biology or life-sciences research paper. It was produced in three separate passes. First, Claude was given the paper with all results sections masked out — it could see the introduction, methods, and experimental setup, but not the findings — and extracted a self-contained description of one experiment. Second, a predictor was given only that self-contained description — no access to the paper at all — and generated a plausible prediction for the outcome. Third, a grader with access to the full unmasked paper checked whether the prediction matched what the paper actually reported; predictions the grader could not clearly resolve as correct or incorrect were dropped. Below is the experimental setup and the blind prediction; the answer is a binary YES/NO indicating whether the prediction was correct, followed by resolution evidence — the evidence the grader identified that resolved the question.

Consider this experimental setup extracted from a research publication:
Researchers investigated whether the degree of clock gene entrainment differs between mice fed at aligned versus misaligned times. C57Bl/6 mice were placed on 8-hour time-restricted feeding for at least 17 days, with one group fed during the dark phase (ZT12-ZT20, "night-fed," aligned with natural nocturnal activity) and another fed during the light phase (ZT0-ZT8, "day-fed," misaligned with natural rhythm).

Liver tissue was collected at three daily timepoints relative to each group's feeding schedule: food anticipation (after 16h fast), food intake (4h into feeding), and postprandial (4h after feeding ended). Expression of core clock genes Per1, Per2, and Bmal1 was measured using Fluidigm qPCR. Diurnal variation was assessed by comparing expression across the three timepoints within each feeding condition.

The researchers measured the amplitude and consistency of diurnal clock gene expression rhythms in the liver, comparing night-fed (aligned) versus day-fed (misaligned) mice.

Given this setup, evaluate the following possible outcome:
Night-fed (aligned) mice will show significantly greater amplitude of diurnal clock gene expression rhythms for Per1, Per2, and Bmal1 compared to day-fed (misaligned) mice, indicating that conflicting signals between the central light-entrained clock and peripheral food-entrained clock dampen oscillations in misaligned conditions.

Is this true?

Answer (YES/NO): NO